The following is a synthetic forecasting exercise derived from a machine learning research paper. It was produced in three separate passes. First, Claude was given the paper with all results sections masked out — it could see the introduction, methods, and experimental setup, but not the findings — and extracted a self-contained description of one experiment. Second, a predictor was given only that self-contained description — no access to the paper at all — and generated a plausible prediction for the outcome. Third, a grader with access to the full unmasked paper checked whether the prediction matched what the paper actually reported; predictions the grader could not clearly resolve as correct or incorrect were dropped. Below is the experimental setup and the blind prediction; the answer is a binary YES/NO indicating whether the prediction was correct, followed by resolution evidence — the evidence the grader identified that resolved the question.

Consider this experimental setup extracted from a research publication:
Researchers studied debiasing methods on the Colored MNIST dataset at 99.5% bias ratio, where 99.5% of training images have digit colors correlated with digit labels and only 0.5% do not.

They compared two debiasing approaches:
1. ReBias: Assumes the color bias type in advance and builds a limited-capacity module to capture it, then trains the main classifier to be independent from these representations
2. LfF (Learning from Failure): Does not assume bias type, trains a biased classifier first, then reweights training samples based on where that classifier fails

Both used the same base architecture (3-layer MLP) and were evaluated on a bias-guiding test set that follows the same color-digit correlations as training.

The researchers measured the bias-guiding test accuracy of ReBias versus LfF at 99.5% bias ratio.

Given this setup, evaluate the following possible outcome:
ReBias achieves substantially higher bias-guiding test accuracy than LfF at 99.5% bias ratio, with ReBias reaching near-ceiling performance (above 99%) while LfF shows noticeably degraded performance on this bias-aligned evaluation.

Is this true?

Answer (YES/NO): YES